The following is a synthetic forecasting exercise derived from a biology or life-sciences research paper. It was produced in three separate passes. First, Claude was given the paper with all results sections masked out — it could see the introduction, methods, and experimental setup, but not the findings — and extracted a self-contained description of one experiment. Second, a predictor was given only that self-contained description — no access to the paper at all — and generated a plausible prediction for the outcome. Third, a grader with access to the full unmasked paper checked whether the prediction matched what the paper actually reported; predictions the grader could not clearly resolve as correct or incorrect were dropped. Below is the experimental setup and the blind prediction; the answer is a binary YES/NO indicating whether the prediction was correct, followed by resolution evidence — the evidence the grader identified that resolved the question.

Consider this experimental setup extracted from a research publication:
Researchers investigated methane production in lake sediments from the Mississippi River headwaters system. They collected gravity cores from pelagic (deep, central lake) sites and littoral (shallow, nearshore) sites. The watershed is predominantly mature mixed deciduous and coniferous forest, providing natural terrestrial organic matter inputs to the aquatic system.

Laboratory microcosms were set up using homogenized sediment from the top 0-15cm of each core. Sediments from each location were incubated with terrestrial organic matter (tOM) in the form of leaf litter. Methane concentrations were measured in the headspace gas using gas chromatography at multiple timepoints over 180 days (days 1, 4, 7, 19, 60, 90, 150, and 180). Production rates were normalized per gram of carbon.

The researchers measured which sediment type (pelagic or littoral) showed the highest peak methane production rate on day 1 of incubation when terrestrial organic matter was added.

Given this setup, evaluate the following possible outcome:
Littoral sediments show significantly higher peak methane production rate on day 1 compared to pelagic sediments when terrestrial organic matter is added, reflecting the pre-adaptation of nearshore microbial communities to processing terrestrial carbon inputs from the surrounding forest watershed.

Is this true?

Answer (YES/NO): NO